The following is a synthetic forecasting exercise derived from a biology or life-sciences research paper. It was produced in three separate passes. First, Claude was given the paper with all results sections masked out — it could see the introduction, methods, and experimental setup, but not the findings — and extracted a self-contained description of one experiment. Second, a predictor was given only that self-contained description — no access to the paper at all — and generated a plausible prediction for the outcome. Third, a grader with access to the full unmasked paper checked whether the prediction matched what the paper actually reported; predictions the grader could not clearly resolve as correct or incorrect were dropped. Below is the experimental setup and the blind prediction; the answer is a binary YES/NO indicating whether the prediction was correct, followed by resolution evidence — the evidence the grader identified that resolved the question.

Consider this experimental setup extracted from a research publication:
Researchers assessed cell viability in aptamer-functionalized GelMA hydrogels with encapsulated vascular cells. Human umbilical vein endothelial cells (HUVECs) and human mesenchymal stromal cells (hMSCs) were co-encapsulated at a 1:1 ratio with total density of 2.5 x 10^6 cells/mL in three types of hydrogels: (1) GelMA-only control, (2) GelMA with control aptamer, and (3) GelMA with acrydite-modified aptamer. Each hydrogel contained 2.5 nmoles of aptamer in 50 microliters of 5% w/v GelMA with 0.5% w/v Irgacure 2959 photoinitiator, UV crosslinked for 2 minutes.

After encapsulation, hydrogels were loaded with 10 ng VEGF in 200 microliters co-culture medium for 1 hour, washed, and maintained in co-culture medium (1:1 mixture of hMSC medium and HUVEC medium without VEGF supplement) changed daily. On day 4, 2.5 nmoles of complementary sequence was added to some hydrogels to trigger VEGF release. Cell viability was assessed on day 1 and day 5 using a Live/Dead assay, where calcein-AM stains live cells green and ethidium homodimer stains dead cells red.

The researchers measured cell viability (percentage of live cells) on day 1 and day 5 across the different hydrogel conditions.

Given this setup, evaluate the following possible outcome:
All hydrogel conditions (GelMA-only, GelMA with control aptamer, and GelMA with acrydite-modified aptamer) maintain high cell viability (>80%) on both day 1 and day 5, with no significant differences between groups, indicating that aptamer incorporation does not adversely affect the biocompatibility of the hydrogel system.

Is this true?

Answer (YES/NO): NO